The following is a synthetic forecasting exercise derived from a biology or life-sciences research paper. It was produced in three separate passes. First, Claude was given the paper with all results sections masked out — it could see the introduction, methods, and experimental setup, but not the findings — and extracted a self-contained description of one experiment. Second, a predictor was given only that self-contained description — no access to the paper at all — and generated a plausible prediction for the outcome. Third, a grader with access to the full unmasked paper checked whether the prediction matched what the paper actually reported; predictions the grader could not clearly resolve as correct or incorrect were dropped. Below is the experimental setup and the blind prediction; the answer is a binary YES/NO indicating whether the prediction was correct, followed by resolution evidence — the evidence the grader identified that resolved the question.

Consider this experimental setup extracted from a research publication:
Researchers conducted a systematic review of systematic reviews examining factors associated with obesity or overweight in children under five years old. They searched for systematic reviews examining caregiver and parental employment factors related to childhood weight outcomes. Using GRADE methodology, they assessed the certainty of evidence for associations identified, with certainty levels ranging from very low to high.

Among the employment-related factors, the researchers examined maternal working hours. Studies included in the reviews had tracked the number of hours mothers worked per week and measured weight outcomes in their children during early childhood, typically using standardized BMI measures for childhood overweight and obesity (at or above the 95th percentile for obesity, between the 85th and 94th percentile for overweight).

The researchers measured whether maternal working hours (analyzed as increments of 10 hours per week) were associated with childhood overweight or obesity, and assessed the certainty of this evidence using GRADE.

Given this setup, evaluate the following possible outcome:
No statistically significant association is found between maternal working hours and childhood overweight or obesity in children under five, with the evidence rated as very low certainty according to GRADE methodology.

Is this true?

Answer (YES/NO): NO